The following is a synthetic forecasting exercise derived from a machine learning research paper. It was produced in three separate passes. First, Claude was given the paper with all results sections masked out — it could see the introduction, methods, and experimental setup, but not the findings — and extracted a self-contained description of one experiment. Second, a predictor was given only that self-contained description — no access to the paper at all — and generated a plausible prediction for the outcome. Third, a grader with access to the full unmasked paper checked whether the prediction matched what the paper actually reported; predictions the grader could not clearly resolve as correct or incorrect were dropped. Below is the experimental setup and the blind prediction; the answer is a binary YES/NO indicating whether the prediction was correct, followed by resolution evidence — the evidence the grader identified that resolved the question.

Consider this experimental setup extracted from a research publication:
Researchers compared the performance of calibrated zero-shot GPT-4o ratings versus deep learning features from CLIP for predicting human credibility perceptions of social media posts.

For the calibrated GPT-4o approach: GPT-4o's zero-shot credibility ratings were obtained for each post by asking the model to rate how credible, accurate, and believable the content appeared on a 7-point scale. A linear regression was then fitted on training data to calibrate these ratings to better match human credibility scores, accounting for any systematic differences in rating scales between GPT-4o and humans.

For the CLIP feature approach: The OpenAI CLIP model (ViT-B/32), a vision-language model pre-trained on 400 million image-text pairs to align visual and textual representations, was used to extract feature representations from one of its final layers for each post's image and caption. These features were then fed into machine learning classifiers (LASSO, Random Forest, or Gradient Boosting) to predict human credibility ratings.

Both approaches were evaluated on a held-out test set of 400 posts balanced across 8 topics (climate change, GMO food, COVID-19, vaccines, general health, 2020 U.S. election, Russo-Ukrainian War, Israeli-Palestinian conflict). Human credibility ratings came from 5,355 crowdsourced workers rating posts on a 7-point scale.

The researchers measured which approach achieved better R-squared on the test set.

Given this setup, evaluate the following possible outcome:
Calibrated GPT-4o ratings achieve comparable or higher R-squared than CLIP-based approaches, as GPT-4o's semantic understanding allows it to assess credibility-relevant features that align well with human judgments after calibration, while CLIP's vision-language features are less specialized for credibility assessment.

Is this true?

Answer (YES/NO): YES